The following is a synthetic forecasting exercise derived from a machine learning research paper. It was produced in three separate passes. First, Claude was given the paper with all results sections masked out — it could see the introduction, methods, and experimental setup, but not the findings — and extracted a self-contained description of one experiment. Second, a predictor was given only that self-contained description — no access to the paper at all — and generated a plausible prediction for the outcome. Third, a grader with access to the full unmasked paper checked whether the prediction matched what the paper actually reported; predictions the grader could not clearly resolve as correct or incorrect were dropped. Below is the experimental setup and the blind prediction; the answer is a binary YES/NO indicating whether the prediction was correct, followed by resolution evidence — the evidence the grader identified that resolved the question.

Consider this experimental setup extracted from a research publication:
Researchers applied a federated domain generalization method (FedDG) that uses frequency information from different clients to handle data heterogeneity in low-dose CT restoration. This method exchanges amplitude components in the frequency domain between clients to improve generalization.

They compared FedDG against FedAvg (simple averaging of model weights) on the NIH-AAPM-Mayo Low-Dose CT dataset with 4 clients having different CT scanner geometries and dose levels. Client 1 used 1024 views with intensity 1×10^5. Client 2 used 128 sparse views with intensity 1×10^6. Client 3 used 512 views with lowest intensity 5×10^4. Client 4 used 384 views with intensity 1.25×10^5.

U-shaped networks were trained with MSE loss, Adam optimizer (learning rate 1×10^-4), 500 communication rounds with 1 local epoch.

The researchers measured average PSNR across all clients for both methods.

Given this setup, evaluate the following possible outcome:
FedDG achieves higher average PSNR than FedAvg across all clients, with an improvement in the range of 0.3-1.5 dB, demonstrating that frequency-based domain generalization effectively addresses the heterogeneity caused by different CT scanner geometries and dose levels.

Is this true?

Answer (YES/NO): NO